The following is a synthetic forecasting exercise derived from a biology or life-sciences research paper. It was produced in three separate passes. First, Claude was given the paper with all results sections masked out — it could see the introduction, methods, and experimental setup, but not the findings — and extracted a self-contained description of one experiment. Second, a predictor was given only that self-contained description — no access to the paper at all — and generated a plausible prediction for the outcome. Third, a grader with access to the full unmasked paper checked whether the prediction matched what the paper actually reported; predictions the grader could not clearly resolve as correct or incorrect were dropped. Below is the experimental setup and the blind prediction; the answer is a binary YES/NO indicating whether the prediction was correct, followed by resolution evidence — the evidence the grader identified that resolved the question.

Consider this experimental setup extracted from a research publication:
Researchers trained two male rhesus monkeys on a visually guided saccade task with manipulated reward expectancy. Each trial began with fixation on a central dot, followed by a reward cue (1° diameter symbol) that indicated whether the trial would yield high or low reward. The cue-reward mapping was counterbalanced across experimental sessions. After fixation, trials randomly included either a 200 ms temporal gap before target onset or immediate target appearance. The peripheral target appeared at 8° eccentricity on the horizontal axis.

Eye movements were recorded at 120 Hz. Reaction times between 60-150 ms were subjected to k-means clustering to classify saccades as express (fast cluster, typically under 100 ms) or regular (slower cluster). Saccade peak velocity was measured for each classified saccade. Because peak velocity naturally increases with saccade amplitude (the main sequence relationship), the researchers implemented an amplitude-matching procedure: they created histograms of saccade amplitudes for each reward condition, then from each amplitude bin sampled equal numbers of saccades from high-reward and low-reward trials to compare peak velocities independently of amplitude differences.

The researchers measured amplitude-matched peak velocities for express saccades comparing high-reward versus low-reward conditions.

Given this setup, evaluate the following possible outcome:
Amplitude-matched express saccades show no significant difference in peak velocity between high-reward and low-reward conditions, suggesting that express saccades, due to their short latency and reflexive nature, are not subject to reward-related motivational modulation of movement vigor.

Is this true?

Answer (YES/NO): YES